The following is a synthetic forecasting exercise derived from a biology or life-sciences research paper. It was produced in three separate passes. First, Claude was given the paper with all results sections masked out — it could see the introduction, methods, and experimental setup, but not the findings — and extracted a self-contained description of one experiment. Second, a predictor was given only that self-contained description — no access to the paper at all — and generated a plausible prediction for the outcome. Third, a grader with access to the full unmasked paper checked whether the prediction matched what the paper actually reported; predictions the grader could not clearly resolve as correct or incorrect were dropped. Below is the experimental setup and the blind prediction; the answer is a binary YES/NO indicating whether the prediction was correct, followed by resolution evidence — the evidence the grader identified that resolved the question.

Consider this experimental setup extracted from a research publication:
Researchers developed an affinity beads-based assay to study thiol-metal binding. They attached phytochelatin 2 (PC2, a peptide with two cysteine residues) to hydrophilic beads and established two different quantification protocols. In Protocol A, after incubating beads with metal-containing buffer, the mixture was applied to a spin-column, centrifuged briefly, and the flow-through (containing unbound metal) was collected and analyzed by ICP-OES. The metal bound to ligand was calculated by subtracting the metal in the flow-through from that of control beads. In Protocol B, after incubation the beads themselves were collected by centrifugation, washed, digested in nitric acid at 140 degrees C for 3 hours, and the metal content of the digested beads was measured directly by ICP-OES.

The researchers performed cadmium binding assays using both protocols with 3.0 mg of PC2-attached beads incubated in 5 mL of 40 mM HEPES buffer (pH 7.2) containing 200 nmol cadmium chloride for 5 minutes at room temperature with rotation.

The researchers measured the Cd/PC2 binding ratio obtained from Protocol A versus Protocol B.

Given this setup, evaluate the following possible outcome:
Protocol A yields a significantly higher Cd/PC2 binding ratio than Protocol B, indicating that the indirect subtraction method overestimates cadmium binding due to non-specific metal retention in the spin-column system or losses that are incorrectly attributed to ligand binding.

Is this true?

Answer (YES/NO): NO